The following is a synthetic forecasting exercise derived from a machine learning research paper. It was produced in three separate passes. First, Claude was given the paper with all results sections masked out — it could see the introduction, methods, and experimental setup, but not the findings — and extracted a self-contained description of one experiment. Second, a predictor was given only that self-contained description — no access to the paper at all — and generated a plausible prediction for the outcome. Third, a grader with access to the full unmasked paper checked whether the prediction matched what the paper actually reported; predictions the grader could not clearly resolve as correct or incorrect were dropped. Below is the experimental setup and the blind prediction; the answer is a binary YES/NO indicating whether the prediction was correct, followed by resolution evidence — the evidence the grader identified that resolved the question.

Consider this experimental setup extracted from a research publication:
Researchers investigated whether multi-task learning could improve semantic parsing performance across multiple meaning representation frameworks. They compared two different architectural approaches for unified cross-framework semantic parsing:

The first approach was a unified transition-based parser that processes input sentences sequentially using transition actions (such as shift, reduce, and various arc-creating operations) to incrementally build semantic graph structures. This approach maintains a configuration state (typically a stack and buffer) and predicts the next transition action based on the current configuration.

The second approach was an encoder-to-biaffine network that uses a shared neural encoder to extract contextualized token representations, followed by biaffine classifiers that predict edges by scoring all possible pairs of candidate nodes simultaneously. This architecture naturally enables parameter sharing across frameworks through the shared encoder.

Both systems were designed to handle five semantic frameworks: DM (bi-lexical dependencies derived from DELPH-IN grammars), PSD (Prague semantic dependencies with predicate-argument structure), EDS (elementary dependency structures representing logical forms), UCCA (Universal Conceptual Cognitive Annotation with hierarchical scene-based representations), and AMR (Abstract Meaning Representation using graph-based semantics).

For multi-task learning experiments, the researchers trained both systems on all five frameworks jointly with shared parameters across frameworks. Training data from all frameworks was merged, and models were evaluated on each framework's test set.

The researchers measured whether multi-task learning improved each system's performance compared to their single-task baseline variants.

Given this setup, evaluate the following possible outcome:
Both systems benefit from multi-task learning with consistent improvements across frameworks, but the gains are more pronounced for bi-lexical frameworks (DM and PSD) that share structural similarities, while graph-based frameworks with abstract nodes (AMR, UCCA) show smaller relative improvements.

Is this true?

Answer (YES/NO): NO